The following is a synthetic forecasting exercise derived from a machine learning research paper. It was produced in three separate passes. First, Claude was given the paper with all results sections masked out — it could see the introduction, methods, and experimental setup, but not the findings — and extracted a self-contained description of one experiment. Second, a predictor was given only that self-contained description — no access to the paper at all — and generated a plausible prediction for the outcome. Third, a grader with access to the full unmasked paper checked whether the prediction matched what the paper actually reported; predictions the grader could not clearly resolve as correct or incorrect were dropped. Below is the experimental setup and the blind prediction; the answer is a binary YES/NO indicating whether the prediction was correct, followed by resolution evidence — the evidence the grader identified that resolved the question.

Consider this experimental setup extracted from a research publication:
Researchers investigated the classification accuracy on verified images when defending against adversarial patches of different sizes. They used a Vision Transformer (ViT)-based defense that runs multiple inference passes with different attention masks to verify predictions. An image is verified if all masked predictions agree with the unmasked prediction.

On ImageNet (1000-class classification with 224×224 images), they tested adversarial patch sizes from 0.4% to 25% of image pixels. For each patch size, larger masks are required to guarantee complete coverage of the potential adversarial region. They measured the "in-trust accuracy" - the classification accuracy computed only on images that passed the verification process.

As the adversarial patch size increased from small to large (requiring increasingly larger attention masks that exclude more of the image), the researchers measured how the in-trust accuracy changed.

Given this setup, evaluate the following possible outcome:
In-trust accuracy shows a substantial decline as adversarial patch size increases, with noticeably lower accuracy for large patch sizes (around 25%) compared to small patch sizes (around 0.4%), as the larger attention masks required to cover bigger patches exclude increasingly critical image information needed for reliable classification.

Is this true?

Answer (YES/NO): NO